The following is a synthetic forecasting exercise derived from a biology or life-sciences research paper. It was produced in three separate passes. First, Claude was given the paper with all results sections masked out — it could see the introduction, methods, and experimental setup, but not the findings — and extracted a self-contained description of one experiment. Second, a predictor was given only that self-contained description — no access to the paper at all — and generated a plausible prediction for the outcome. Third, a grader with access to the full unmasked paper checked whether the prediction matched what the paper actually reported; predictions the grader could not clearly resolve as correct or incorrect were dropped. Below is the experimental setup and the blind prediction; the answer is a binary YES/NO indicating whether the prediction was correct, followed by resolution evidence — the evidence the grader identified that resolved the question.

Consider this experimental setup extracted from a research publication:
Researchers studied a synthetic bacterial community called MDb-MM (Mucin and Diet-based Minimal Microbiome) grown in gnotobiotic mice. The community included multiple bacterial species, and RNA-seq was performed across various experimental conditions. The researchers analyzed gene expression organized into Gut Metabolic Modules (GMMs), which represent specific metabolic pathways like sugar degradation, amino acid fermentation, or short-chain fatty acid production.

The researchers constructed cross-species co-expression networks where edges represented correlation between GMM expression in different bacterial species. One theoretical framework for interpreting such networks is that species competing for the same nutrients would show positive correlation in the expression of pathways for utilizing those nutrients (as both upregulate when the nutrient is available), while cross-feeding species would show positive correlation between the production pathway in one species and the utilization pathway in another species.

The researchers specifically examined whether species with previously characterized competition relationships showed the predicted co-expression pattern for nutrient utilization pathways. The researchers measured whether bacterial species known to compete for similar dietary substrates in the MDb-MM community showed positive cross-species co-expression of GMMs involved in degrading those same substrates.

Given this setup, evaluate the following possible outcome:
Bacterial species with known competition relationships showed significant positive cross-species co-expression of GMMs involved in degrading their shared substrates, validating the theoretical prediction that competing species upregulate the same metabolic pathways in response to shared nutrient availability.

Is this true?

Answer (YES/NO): NO